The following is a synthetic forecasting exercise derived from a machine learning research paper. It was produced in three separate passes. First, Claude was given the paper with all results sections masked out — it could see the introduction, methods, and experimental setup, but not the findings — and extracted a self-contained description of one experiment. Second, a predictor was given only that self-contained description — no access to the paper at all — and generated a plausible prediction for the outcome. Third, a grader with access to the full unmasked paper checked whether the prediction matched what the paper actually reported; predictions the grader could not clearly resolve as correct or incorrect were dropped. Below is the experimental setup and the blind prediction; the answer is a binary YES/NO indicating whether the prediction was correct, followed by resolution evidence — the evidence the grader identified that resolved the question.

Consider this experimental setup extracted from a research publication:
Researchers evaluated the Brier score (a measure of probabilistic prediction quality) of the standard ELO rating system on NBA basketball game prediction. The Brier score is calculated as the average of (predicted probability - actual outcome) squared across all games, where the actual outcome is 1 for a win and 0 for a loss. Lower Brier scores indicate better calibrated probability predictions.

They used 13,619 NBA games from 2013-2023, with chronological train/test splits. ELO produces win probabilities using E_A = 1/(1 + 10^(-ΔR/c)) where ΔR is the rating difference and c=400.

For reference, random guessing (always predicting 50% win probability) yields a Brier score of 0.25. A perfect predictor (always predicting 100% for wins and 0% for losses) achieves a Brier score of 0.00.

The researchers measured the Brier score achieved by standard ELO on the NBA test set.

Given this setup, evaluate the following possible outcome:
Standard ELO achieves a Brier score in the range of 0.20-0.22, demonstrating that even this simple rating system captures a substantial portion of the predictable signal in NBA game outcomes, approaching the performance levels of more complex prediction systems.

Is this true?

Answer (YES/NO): NO